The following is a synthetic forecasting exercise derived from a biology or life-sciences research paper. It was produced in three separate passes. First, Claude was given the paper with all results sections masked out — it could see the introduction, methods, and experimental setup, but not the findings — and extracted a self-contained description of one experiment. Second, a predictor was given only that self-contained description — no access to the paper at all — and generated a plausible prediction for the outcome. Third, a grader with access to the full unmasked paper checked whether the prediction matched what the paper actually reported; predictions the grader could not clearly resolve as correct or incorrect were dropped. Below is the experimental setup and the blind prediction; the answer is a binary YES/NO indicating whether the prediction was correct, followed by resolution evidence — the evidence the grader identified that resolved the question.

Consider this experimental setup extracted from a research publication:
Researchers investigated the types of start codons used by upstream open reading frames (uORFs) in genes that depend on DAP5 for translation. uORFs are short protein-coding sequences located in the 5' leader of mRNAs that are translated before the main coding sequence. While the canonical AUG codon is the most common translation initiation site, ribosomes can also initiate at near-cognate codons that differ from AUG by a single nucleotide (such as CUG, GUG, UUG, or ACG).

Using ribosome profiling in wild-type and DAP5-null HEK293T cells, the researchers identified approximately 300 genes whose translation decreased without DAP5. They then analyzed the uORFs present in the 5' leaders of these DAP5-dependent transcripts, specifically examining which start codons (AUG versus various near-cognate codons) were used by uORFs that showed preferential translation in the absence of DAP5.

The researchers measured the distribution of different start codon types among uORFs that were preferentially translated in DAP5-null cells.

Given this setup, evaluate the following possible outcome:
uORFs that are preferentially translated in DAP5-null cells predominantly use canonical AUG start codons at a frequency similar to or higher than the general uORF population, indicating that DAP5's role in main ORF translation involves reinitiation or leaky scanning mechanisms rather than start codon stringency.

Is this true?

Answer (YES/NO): NO